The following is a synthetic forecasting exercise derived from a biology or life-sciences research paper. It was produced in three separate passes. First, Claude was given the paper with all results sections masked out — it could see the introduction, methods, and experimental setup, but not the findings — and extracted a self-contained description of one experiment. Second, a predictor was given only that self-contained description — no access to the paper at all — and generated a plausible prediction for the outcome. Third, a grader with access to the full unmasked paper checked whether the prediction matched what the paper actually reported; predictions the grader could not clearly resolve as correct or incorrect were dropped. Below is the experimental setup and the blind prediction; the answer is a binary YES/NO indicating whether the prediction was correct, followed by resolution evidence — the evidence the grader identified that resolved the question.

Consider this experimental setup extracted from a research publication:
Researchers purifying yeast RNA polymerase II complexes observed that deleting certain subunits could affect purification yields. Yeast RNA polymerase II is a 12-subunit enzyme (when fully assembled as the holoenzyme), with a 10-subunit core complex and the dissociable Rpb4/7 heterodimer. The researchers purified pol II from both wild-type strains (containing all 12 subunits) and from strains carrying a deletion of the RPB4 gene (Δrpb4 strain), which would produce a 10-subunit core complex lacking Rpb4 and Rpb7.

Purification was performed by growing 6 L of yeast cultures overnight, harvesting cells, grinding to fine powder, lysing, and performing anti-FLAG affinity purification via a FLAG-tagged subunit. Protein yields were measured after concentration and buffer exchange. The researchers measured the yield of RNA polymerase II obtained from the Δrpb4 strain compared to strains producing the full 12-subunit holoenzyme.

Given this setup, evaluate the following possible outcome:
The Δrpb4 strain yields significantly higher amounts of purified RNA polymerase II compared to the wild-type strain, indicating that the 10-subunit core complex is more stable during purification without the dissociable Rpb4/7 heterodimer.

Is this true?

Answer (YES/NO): YES